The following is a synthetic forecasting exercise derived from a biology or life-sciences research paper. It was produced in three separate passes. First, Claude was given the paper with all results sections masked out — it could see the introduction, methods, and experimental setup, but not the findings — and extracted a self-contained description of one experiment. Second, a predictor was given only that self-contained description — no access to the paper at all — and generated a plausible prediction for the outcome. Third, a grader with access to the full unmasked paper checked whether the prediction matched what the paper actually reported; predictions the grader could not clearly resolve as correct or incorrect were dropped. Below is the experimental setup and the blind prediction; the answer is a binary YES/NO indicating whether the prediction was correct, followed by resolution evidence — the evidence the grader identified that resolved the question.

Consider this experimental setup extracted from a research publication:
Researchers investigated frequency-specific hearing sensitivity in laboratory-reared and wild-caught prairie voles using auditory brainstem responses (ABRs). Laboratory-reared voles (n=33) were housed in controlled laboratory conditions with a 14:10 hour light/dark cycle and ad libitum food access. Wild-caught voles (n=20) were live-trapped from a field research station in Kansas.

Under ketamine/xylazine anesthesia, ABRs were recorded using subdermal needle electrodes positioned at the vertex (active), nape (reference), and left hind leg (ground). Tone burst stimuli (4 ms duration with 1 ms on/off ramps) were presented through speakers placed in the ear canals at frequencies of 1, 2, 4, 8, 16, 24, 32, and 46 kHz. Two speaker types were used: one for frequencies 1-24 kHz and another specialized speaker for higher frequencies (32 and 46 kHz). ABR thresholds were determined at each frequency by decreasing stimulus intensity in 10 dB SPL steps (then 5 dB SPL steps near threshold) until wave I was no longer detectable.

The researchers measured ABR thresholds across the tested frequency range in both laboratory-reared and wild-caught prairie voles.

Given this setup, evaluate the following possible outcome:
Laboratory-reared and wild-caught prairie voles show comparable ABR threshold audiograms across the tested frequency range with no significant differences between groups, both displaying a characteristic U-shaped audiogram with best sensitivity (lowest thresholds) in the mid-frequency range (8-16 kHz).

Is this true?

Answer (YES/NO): NO